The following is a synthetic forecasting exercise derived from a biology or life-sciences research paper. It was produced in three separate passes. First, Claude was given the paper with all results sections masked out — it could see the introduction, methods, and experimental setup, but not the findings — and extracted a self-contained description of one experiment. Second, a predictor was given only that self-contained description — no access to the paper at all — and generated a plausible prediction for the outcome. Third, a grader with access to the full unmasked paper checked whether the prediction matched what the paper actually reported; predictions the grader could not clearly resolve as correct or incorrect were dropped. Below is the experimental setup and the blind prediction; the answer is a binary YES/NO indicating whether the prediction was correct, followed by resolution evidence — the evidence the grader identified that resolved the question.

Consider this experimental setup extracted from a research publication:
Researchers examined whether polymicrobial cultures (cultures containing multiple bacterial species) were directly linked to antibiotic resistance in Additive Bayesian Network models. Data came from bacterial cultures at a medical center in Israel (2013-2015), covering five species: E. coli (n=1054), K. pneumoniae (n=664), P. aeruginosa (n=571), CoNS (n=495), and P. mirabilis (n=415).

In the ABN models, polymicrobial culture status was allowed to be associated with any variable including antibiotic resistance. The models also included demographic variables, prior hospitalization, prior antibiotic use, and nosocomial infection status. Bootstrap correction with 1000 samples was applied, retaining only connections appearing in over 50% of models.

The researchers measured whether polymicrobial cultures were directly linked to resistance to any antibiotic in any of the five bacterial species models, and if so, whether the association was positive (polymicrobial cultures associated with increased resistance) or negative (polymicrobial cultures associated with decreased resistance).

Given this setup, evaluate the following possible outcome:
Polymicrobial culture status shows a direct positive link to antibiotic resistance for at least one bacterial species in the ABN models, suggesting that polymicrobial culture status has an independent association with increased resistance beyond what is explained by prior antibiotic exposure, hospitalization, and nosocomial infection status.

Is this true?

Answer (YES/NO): NO